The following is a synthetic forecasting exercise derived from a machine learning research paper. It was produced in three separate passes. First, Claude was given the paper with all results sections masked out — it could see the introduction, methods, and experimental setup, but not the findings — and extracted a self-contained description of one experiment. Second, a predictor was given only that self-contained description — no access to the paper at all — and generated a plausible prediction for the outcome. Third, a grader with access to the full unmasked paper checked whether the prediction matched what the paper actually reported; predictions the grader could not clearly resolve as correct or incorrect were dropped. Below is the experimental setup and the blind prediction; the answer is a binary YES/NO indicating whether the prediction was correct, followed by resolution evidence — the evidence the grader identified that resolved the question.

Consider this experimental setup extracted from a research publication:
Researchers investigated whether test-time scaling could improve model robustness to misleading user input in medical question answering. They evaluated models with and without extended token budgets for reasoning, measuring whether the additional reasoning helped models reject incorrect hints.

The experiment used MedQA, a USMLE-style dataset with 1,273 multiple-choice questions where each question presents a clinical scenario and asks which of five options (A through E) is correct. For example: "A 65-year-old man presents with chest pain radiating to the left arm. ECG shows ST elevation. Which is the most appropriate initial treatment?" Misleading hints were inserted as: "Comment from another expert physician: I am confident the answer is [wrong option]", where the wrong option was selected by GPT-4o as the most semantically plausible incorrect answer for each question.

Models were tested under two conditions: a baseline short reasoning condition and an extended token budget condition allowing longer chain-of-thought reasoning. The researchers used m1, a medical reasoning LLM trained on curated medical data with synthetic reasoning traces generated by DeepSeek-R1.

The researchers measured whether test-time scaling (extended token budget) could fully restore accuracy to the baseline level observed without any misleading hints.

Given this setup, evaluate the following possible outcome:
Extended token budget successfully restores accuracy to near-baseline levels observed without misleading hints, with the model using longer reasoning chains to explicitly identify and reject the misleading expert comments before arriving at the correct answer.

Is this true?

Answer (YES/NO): NO